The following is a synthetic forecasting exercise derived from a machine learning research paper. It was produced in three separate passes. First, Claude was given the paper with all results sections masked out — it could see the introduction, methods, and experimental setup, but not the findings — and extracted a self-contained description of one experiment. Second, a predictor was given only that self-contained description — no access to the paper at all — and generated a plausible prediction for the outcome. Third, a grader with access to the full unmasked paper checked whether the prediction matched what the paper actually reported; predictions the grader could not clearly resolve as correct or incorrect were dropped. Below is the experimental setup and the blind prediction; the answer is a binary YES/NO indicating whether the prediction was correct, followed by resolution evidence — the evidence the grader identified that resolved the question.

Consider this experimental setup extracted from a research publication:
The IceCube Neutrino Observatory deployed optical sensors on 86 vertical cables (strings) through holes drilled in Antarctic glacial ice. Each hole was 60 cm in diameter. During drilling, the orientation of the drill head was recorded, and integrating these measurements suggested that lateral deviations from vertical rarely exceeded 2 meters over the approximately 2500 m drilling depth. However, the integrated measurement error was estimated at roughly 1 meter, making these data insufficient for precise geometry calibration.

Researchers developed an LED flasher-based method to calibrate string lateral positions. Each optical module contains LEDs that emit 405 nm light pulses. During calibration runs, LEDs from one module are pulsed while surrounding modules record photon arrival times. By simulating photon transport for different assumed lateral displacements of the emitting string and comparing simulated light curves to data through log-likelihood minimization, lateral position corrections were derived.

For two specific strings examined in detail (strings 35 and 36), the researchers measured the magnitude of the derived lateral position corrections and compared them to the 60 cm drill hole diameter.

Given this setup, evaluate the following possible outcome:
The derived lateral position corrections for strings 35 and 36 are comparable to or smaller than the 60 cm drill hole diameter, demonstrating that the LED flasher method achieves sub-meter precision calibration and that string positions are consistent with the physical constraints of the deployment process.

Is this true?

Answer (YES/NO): NO